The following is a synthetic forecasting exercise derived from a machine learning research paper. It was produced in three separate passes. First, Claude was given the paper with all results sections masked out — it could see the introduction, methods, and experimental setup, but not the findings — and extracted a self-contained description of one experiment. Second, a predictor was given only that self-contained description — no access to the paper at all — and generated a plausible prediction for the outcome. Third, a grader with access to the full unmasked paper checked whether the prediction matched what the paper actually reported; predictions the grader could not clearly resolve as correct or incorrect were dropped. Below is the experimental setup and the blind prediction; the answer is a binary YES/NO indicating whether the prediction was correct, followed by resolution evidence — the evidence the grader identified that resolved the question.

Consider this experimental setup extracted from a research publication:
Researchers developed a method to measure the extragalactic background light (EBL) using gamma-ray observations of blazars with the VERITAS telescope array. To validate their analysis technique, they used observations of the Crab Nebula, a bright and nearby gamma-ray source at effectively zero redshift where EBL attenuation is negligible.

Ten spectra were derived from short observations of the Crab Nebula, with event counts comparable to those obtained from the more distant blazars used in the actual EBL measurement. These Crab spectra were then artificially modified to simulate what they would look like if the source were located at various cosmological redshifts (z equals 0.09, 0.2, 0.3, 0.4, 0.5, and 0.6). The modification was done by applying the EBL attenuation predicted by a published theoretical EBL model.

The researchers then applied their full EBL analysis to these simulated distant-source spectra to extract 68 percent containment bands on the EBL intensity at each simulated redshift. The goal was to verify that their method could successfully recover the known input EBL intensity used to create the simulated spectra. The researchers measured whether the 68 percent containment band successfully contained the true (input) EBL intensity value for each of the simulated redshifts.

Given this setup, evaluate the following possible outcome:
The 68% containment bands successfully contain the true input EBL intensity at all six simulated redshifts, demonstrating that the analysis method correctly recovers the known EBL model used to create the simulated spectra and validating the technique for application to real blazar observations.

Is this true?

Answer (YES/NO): YES